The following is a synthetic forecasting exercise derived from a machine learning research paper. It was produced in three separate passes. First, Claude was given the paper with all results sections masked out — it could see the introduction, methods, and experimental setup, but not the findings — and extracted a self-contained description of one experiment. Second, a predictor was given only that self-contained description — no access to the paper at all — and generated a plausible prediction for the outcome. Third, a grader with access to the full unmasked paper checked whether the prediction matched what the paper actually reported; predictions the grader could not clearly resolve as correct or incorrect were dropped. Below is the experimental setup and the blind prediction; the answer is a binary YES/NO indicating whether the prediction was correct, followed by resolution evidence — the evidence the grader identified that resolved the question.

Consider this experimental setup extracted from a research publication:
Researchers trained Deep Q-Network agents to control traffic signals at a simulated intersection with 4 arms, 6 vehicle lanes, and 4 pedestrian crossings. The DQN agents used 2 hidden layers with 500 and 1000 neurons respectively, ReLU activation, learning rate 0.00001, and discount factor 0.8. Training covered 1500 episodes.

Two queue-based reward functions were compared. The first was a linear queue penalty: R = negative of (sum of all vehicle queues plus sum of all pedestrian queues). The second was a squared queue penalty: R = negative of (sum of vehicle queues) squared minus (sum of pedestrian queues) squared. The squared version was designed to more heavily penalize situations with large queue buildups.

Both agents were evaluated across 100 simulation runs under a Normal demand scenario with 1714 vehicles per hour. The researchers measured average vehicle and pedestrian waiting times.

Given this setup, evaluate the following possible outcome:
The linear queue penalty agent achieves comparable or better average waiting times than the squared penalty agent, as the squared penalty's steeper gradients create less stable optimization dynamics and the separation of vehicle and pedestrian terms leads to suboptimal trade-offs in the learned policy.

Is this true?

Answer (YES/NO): YES